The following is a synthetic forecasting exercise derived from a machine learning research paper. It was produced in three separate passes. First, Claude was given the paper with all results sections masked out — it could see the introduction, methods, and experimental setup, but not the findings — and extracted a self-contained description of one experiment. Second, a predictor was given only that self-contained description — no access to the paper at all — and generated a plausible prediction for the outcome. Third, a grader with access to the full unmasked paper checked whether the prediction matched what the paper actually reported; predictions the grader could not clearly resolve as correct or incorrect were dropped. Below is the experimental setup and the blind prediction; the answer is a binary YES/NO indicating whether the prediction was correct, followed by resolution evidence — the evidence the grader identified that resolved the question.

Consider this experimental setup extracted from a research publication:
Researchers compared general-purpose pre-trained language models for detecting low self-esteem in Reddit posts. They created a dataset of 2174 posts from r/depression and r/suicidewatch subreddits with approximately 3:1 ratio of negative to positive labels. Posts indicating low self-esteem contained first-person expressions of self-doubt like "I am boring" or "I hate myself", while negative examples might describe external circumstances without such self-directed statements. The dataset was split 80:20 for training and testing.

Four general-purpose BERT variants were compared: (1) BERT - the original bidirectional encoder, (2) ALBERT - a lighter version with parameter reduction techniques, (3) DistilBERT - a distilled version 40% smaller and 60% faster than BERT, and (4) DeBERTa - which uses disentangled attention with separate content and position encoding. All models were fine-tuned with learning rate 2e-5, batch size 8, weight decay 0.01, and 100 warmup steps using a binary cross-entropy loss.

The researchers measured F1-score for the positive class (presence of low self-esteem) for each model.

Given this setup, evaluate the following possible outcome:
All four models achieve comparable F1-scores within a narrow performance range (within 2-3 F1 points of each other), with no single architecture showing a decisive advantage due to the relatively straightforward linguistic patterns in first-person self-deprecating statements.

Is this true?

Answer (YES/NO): NO